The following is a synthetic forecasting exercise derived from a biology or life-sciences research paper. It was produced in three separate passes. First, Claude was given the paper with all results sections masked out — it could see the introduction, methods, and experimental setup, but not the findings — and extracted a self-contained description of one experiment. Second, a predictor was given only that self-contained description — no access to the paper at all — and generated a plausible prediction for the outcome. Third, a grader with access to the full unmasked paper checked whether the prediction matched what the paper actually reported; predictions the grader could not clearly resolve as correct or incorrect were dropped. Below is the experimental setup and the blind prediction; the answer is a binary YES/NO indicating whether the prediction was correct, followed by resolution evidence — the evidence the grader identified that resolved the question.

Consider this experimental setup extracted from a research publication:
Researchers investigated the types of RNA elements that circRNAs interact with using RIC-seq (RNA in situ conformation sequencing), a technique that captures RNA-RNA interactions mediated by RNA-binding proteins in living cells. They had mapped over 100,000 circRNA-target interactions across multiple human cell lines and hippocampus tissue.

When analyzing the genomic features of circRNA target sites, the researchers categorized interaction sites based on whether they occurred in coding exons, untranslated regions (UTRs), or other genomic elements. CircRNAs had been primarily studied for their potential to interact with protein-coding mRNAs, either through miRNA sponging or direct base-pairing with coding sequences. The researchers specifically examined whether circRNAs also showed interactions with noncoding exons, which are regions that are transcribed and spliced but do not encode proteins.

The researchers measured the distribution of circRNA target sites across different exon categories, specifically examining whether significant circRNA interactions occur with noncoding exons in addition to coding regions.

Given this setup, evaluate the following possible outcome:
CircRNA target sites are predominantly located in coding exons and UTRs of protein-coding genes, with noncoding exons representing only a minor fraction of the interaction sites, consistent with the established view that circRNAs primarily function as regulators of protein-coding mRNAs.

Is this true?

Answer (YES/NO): YES